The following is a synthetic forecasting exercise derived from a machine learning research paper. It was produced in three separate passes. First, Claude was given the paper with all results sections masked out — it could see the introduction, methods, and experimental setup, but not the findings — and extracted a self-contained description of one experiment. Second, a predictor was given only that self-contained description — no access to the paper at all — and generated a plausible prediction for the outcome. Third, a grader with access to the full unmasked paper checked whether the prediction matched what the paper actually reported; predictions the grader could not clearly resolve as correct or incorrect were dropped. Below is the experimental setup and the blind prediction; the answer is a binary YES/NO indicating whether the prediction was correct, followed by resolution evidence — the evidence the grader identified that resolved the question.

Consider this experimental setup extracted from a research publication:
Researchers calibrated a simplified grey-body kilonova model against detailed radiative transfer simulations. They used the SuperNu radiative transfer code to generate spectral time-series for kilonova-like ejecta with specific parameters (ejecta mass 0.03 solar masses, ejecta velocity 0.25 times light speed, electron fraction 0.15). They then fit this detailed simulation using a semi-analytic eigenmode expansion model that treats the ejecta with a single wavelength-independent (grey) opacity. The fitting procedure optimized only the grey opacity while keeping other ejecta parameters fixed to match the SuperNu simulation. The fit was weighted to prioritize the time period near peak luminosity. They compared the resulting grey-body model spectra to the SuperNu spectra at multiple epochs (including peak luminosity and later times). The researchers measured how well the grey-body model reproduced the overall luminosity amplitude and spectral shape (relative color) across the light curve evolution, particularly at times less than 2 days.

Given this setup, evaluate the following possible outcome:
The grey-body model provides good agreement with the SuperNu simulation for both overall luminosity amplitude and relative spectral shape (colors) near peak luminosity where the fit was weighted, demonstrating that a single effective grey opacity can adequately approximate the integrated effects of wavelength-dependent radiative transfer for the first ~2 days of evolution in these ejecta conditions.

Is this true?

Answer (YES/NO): NO